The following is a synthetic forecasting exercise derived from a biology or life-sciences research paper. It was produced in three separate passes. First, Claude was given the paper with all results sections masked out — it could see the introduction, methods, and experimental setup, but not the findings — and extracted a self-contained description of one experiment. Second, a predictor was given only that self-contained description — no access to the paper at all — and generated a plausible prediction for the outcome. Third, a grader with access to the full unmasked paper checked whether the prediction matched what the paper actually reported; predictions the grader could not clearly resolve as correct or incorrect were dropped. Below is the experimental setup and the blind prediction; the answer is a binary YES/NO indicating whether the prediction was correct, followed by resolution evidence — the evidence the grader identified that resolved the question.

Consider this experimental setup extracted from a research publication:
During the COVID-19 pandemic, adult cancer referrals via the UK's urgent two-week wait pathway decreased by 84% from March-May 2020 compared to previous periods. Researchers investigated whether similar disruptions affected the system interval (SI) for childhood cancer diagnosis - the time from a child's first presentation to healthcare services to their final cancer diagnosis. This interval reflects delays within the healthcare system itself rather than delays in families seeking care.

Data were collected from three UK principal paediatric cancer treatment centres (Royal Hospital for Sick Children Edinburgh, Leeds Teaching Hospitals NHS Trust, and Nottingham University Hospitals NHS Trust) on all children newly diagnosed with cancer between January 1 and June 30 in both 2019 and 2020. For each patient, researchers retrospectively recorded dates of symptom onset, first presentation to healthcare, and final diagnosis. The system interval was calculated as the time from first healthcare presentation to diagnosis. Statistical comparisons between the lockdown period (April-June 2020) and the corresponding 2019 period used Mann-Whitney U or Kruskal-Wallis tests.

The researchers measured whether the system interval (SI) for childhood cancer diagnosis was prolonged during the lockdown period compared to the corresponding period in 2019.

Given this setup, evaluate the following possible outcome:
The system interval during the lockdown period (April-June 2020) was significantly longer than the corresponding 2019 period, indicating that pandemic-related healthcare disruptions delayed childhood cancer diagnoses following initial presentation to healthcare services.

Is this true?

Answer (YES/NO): NO